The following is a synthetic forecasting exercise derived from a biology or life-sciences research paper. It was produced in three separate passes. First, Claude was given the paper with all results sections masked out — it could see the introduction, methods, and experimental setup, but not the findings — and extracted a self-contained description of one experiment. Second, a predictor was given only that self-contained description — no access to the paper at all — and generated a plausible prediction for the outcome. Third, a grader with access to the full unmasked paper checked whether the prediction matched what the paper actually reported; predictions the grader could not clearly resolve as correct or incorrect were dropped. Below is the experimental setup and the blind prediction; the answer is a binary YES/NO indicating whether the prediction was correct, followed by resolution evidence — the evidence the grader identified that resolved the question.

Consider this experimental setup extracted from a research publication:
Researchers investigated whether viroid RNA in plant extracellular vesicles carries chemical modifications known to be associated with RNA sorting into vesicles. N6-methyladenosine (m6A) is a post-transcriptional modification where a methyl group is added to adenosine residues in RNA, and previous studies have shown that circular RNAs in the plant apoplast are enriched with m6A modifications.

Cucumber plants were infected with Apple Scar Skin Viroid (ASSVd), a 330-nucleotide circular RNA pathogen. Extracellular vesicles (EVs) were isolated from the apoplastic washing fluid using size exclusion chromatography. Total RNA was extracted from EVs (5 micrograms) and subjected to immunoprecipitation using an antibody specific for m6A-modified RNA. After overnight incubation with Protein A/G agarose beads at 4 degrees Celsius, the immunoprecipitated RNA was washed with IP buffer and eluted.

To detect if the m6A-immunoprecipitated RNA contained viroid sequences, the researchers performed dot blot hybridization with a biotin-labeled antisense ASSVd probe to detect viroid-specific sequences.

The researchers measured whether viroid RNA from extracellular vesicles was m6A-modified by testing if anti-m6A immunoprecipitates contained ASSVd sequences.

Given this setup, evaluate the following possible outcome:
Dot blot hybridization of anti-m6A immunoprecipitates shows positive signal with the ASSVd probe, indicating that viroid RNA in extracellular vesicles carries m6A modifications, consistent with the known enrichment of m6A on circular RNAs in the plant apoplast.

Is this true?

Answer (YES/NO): YES